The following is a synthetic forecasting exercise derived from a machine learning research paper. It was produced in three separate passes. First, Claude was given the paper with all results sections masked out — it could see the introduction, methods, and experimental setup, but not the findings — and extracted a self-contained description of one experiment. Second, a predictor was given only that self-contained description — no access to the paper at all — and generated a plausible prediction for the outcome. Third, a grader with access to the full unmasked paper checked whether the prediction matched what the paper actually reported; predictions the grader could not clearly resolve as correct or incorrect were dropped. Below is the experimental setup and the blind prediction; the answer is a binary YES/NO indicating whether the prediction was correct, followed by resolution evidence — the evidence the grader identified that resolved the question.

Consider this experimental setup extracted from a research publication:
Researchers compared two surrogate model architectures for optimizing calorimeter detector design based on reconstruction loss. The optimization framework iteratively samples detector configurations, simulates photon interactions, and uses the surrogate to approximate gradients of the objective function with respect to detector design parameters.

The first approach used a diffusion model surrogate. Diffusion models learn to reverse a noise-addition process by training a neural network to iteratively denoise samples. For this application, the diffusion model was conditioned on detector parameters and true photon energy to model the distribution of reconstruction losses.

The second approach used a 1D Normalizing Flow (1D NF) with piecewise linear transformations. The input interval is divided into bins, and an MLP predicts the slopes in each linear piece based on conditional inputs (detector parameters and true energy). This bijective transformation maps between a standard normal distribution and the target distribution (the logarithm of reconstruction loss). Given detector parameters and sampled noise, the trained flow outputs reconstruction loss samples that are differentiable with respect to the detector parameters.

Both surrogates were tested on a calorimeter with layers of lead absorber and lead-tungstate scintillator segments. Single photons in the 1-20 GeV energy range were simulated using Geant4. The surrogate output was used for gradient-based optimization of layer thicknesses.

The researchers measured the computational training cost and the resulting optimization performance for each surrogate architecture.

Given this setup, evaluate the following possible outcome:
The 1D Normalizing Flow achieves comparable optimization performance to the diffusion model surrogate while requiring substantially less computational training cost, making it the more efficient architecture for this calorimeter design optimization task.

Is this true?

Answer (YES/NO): YES